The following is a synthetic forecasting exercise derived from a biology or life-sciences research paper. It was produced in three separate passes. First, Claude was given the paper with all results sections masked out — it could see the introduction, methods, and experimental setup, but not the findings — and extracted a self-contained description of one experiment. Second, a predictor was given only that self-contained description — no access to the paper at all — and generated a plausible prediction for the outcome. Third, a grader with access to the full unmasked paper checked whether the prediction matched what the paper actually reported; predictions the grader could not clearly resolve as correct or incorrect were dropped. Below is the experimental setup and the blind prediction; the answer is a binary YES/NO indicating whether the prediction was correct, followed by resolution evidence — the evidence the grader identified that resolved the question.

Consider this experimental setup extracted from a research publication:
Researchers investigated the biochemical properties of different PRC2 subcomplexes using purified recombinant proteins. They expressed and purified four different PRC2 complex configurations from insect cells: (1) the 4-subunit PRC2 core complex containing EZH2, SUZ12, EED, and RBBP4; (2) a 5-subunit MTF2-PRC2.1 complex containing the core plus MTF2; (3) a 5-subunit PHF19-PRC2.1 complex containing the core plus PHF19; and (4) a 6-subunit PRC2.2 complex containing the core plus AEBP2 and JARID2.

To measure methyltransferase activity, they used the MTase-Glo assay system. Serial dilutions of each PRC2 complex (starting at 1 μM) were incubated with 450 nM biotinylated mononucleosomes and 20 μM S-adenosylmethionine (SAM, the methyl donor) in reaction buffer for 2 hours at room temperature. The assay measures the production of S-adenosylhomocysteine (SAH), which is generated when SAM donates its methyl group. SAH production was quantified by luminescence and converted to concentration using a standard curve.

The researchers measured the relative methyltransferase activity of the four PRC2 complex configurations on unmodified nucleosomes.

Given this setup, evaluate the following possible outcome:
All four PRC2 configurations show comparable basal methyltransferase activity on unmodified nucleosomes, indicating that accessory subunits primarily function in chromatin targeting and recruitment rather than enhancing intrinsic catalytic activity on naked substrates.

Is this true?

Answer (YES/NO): NO